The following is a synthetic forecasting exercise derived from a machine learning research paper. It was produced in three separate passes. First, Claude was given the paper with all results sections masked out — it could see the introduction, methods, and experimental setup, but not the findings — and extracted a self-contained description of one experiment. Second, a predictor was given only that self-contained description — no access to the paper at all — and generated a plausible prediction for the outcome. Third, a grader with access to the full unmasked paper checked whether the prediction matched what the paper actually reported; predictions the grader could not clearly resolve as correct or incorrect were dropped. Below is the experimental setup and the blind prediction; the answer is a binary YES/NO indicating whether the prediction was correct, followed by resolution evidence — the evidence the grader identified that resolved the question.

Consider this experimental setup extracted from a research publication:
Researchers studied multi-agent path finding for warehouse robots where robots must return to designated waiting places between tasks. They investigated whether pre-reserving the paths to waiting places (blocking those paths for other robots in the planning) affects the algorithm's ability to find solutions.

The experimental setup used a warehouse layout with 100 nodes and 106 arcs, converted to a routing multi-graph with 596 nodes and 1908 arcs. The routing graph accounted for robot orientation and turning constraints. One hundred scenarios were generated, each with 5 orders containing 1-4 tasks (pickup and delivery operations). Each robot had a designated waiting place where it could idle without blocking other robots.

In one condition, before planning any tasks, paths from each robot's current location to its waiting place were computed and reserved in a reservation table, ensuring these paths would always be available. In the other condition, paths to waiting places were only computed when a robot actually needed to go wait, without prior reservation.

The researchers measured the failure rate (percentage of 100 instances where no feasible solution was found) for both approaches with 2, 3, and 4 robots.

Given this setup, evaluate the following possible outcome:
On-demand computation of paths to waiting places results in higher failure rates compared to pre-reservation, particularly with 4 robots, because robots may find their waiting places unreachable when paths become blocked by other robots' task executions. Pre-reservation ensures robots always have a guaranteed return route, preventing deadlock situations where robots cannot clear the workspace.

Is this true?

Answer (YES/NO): YES